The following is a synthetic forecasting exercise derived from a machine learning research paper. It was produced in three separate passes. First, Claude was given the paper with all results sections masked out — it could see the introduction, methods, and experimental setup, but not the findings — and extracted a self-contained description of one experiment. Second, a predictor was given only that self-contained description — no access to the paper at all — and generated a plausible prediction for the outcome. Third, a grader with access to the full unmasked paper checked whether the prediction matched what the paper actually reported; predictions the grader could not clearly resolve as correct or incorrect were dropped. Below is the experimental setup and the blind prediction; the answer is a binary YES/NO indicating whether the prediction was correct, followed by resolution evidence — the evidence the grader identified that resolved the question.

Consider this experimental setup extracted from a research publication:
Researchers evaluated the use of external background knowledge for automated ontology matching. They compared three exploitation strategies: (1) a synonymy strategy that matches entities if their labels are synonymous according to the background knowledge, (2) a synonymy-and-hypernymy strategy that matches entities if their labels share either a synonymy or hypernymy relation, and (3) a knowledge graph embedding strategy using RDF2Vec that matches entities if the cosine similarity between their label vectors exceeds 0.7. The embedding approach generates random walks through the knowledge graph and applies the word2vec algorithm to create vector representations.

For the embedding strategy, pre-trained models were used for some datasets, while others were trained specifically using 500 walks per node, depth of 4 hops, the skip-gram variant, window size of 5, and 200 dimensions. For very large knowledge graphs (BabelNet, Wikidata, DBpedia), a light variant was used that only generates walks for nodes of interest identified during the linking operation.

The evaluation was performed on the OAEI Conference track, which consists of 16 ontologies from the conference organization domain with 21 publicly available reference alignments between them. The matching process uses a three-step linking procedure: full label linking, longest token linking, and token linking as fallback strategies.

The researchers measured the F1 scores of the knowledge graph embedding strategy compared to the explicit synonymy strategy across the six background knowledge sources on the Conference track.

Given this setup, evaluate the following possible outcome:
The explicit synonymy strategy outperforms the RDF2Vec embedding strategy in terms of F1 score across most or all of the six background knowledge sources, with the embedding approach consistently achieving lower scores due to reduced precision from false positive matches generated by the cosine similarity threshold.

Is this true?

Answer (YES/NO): YES